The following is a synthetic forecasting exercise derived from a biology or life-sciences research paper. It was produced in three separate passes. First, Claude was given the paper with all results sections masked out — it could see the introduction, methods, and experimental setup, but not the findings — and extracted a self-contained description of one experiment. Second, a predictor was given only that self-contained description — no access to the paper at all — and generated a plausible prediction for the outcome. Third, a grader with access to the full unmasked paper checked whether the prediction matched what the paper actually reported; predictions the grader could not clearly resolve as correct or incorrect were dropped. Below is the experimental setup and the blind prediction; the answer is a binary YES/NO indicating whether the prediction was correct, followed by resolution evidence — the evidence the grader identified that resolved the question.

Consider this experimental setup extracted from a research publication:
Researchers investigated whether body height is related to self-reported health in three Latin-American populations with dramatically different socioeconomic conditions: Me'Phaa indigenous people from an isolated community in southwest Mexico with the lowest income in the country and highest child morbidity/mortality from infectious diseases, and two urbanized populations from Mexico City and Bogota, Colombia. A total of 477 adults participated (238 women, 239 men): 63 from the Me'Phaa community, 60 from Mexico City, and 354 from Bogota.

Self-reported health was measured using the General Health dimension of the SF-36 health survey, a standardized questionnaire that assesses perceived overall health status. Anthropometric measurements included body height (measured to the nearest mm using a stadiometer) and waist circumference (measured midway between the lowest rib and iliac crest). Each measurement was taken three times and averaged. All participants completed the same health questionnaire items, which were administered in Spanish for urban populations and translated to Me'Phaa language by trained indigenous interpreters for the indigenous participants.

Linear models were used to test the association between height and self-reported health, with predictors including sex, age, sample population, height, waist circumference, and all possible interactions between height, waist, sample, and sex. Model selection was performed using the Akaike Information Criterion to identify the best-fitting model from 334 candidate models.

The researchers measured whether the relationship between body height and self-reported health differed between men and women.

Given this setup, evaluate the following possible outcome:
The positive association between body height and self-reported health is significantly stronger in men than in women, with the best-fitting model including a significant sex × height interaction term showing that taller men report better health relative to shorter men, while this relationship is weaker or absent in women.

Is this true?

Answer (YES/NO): NO